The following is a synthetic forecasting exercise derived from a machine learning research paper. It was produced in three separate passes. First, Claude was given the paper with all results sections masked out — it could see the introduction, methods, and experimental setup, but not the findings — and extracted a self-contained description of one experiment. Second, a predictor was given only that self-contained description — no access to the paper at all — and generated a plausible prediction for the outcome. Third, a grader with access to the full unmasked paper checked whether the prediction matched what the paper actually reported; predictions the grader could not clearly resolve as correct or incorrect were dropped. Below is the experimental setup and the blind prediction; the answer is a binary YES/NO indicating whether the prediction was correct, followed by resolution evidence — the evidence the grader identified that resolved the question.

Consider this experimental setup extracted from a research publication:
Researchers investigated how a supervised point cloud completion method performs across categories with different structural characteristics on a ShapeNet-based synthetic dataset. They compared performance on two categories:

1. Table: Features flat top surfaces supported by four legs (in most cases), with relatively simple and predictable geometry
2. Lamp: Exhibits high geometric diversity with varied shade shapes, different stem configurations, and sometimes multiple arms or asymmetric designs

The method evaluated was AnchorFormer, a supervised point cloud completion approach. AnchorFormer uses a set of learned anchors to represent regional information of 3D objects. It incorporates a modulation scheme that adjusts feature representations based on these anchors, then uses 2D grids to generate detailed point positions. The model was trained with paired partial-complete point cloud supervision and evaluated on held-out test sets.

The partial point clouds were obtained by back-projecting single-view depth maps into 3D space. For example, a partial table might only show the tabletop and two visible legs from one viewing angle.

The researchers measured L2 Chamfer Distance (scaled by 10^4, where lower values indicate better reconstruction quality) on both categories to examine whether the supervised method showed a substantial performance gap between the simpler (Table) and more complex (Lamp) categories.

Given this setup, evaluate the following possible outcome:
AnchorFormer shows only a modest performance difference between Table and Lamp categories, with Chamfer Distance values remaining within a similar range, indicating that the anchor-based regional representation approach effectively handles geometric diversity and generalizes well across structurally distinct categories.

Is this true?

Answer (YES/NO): YES